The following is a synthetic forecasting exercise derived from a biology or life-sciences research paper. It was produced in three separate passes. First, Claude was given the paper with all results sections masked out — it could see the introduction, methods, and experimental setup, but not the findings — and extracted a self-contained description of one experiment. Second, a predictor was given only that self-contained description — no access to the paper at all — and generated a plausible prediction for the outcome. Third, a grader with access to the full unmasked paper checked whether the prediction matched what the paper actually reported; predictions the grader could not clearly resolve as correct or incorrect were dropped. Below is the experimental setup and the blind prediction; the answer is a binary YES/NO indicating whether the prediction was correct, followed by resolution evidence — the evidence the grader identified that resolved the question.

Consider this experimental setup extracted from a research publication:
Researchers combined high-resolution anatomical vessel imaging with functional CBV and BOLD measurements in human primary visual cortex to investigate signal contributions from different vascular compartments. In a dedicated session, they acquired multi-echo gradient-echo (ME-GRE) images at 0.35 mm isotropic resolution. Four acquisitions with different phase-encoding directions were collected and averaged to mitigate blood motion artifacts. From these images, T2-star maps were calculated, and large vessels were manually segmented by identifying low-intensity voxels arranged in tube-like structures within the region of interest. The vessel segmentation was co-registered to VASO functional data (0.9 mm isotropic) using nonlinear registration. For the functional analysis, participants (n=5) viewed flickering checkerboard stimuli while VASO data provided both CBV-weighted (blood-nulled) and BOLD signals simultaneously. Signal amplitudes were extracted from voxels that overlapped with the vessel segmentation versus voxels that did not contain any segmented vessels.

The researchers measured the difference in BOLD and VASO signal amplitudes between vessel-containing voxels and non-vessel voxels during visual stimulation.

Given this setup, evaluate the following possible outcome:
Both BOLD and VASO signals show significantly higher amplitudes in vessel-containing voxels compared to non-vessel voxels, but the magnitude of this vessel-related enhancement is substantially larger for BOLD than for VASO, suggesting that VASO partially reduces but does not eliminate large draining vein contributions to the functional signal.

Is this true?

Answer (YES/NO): NO